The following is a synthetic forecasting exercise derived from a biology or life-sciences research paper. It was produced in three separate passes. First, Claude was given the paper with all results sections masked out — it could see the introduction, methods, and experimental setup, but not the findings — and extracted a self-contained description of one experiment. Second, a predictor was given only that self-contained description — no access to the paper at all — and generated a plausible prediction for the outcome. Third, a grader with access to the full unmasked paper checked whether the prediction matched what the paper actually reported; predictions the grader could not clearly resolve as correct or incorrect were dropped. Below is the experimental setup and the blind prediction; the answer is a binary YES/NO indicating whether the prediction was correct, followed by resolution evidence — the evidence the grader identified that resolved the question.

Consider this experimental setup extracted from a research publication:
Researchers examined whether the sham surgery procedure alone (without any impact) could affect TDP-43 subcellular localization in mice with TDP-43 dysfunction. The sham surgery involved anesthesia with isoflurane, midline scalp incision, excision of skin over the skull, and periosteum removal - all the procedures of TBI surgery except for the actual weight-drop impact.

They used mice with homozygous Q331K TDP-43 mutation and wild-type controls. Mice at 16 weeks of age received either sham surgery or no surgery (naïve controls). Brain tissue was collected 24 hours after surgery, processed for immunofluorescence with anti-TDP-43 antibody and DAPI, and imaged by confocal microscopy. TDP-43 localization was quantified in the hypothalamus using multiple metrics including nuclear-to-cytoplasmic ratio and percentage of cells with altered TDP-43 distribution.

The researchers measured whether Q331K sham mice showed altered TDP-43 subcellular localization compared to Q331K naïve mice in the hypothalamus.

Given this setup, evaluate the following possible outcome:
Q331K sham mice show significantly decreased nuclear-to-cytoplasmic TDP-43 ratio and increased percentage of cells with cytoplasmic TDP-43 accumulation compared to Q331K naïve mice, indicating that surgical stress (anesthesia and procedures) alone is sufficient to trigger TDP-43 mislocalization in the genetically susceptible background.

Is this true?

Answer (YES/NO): YES